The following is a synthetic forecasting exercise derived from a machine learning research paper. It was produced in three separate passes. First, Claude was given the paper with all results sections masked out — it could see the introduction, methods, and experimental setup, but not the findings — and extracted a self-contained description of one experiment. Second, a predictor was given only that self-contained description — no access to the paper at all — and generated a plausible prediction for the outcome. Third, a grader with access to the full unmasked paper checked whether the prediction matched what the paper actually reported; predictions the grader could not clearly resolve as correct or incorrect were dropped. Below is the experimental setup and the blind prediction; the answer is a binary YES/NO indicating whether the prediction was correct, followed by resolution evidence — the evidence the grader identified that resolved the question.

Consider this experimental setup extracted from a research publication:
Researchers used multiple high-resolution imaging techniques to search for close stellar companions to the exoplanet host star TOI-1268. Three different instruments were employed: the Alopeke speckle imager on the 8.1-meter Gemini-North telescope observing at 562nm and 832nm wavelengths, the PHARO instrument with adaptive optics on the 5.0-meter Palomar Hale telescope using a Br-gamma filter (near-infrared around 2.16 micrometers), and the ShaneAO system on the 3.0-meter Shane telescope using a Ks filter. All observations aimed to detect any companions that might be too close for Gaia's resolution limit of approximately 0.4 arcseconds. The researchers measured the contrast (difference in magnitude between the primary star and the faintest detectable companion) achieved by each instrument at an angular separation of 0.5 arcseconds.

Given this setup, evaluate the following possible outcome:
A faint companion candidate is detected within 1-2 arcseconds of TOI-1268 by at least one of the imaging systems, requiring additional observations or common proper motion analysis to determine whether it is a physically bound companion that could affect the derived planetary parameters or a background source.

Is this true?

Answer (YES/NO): NO